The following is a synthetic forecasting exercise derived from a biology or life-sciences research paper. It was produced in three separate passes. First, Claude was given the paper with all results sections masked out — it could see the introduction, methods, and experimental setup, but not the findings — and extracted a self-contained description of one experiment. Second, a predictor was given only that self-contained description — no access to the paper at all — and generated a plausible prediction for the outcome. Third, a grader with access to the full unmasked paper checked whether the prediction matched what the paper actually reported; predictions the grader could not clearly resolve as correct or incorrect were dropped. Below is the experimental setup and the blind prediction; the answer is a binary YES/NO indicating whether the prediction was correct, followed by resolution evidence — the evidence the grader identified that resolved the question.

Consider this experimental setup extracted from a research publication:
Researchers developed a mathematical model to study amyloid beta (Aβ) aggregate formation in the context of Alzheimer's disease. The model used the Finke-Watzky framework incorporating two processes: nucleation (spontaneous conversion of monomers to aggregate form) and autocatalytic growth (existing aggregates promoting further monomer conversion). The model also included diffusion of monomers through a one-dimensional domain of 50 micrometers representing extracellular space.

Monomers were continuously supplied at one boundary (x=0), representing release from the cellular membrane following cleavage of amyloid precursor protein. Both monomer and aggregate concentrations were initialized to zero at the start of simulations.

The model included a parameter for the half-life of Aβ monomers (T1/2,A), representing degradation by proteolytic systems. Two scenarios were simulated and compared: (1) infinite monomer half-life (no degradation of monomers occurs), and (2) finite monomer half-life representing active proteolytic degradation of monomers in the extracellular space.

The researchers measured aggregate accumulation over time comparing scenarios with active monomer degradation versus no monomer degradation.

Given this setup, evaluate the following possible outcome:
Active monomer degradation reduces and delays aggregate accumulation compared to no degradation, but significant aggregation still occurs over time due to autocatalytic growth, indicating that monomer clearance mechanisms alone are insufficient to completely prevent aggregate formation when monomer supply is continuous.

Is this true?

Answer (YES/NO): NO